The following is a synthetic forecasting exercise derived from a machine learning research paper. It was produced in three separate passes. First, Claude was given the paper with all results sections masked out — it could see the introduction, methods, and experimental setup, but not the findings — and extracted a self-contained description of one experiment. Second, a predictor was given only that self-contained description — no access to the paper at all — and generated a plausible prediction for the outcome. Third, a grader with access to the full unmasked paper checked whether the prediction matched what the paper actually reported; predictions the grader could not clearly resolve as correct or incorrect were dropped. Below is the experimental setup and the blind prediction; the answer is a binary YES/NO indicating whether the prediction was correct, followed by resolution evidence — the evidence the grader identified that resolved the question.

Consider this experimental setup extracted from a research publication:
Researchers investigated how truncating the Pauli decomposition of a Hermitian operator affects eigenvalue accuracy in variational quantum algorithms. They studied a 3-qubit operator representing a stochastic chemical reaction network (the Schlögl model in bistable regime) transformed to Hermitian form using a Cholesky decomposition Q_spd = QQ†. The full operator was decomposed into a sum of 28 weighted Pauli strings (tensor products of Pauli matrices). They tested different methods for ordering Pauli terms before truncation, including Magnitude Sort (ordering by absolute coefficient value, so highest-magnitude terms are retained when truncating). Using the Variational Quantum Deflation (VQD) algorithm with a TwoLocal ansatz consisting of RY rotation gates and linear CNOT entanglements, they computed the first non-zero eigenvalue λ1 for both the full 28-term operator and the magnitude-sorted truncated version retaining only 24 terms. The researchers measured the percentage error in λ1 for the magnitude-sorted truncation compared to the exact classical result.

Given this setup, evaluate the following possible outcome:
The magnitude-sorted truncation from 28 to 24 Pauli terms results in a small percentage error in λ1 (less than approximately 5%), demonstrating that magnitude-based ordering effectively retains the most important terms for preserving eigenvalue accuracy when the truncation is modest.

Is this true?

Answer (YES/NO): YES